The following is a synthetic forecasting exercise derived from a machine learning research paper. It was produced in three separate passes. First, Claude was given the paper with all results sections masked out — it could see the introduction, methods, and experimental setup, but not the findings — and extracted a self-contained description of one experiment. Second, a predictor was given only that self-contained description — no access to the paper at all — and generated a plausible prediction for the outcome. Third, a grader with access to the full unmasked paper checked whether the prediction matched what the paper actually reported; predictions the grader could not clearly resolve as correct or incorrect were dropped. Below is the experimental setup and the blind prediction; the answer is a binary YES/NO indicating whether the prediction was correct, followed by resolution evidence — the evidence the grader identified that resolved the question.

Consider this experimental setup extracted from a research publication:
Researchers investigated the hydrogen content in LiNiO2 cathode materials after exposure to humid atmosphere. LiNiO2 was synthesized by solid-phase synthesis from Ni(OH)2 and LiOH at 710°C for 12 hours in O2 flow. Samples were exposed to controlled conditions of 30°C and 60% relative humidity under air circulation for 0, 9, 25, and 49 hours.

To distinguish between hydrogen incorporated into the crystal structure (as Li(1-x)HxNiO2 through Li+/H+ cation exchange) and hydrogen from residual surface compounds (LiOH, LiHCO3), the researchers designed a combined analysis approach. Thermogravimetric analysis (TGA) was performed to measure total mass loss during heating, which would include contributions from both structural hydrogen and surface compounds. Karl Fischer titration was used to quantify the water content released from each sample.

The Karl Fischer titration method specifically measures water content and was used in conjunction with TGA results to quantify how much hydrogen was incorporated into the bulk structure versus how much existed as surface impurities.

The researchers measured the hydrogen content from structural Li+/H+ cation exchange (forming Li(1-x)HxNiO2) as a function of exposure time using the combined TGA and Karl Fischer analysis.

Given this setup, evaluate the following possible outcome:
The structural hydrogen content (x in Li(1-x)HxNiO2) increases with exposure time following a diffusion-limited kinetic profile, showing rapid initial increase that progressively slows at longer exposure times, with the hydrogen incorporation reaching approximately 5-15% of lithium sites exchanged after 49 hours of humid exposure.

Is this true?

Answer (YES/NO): NO